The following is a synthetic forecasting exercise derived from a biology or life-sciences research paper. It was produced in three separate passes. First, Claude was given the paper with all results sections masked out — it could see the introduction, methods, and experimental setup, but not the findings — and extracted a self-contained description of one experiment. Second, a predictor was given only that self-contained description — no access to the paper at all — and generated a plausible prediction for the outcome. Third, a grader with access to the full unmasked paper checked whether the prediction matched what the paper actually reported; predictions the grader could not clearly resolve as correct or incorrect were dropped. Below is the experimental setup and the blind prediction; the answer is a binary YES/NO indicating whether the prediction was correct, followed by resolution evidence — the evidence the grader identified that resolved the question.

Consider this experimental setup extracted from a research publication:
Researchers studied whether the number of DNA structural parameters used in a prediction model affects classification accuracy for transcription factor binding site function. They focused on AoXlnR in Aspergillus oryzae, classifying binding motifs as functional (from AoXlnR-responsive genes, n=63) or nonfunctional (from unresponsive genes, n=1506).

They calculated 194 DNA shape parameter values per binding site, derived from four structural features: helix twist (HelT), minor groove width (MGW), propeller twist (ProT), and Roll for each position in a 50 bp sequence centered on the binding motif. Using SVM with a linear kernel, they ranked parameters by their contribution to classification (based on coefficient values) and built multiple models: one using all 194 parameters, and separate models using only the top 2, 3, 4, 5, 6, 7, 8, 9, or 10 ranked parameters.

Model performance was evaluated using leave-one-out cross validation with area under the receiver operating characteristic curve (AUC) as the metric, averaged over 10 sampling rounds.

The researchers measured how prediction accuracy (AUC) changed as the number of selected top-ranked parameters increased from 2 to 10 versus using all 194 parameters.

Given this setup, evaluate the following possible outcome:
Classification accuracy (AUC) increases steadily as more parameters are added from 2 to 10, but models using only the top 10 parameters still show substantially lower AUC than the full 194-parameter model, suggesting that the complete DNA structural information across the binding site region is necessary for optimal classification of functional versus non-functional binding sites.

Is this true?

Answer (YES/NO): NO